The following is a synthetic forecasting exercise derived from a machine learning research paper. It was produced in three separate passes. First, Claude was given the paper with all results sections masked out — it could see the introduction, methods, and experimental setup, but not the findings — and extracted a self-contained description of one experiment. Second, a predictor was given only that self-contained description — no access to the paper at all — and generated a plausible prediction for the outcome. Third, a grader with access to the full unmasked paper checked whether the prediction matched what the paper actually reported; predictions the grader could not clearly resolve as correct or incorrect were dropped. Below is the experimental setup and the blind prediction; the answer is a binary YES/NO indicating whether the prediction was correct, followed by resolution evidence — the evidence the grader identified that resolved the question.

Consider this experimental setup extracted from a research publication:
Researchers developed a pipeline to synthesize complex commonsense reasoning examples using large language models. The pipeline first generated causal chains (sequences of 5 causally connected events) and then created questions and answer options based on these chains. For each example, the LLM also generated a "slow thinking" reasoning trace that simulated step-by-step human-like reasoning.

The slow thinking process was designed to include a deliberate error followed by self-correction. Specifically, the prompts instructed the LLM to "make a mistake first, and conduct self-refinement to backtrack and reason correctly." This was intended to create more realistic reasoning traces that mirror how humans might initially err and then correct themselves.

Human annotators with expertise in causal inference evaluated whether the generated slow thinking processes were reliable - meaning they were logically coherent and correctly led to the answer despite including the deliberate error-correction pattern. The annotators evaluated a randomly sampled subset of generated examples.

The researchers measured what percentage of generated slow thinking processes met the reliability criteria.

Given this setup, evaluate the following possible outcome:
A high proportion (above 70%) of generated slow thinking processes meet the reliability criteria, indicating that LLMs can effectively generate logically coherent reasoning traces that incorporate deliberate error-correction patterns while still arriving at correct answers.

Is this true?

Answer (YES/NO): YES